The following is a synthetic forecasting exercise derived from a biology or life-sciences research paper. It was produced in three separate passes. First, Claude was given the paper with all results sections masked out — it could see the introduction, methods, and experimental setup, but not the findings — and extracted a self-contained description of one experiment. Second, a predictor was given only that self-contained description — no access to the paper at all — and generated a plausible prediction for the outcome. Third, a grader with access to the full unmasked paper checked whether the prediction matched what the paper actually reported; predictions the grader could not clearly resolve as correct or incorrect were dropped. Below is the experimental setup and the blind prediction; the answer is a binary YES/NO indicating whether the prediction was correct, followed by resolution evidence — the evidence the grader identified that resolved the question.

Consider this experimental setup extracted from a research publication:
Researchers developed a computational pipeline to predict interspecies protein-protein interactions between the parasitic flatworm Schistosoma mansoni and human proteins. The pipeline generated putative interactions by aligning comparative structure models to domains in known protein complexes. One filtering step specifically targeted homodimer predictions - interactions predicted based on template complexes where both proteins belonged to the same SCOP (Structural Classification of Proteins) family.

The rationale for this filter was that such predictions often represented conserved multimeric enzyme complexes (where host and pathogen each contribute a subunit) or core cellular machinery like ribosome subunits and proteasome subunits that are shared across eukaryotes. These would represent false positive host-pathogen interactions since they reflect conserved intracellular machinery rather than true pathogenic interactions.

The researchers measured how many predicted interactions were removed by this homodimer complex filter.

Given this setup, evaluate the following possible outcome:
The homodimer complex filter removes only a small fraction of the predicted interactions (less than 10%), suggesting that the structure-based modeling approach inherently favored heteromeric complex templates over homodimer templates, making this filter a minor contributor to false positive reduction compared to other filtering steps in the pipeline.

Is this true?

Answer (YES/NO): NO